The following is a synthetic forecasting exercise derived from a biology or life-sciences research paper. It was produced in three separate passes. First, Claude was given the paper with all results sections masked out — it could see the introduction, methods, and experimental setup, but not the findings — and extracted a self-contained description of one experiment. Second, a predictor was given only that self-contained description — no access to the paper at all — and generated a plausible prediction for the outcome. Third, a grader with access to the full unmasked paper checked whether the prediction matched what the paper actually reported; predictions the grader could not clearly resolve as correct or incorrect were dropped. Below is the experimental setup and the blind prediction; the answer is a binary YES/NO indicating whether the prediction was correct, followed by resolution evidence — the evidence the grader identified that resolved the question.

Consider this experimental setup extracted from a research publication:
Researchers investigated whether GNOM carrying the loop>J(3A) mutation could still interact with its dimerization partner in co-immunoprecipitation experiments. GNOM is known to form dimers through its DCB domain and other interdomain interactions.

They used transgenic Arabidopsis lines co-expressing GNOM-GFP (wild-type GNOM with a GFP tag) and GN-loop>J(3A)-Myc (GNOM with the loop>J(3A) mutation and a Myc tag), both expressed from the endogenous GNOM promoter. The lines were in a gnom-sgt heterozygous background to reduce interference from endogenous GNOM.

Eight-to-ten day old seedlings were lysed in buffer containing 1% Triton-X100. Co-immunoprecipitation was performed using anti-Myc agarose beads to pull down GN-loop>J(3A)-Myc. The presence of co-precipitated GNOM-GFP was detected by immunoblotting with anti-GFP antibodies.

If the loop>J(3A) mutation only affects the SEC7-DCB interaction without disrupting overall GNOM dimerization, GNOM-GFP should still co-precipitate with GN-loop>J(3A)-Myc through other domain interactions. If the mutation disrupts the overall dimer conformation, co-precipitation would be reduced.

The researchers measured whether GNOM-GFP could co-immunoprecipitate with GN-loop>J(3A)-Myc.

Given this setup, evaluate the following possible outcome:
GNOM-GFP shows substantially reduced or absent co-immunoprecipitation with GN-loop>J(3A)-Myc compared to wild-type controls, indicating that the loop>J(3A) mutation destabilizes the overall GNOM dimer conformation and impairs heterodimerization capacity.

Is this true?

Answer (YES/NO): NO